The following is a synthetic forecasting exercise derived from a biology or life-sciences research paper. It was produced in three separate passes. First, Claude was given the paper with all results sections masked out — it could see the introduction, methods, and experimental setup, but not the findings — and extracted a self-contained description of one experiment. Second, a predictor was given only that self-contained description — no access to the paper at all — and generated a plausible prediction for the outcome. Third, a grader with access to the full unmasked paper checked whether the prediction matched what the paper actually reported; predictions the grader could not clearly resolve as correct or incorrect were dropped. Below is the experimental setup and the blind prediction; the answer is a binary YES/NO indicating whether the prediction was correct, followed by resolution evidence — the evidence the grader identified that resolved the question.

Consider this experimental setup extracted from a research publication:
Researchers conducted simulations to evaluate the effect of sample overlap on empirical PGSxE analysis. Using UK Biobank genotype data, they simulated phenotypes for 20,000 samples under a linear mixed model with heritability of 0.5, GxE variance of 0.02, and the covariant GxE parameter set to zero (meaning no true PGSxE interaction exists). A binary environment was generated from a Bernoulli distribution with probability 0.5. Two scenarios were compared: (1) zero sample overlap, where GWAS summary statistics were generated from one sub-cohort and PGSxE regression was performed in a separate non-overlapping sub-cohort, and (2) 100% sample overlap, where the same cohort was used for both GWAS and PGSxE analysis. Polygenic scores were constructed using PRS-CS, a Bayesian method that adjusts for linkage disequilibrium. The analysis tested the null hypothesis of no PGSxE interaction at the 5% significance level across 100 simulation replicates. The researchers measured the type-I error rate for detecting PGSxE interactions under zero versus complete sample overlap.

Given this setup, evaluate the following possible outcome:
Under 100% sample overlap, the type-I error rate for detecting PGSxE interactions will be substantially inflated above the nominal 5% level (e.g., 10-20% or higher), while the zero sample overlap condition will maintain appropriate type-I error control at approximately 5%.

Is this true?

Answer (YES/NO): YES